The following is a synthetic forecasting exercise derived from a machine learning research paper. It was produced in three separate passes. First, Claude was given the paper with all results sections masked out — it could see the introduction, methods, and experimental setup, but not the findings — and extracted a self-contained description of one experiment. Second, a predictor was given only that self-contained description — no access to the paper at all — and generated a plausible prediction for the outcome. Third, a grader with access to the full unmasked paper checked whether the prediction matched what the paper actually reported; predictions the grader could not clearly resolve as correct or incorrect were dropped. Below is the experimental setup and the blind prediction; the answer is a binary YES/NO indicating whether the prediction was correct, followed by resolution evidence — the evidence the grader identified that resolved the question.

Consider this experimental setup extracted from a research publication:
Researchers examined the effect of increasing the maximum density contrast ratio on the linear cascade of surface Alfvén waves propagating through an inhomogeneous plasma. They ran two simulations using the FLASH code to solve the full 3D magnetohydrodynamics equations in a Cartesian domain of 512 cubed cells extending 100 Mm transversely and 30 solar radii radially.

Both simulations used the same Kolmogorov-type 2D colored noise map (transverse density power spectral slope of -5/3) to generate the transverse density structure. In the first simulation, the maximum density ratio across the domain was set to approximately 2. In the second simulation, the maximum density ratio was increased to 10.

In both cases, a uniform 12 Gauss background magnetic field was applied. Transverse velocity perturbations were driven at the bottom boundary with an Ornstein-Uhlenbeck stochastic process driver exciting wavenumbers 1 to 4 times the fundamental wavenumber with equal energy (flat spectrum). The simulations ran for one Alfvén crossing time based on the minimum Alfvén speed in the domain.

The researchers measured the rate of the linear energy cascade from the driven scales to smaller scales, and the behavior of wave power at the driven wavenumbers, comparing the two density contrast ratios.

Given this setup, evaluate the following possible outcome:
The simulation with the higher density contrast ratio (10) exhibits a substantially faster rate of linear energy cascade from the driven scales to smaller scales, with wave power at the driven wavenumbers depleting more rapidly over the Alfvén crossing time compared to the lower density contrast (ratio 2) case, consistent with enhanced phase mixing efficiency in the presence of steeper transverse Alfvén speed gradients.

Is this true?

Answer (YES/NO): YES